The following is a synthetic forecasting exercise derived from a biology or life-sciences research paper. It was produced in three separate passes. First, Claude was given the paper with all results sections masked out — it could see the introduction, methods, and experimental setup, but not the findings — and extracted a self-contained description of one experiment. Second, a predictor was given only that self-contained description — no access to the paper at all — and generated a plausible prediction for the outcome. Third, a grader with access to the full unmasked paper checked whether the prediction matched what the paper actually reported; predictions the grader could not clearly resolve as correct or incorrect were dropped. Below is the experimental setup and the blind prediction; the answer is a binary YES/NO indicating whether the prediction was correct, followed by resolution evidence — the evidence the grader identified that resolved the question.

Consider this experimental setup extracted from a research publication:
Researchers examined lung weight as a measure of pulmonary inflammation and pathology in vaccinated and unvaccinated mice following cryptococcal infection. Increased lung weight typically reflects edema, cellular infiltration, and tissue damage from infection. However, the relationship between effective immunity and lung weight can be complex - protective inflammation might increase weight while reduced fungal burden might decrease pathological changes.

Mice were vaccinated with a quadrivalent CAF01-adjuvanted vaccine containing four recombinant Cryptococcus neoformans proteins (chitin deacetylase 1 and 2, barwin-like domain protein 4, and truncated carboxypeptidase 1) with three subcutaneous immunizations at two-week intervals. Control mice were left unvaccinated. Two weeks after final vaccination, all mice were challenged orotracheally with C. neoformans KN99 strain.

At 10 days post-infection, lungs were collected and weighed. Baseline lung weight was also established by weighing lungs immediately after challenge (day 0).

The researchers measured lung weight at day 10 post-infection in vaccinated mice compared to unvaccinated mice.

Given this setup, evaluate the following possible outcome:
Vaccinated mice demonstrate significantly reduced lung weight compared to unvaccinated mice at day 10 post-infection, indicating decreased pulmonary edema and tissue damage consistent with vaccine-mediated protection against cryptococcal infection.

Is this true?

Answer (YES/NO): NO